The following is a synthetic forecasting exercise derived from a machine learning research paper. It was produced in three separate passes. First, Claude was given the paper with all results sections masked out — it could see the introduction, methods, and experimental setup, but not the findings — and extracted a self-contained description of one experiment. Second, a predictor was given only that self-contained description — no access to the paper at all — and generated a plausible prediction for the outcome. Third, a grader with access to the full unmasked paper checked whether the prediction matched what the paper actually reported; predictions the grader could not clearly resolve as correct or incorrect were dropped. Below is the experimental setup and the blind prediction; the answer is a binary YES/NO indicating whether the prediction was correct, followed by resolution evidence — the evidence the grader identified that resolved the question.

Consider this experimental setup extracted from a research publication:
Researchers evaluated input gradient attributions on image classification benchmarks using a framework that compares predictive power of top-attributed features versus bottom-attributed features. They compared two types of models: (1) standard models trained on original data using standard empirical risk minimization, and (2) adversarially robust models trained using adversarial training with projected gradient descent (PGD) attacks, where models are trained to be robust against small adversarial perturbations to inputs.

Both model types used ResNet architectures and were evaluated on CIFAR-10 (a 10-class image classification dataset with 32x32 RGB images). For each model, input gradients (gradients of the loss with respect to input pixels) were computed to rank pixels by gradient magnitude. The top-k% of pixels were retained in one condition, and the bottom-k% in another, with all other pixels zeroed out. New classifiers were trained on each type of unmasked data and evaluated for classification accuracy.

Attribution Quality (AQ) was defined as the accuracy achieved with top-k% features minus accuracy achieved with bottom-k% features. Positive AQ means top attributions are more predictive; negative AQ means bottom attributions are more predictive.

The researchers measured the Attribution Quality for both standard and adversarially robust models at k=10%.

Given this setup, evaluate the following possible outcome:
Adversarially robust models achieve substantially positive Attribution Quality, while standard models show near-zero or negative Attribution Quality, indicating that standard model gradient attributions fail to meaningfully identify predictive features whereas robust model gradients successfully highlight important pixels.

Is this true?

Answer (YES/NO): YES